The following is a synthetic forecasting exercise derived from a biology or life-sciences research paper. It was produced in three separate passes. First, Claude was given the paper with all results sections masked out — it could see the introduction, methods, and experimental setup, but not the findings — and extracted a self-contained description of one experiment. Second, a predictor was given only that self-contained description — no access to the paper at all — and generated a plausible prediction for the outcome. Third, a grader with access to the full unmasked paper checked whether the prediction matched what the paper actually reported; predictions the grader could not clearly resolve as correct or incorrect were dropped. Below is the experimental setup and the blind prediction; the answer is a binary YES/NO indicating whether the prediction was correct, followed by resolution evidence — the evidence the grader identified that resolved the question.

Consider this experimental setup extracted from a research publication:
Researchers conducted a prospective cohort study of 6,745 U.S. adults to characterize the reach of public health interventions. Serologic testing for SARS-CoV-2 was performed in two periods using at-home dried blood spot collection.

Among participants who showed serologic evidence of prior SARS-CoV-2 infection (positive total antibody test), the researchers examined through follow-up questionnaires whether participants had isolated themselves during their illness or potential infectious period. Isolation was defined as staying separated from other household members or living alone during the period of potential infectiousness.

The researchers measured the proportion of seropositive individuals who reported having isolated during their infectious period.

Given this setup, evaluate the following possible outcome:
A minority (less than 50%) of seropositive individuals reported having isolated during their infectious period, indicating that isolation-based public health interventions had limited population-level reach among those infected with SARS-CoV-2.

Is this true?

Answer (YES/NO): YES